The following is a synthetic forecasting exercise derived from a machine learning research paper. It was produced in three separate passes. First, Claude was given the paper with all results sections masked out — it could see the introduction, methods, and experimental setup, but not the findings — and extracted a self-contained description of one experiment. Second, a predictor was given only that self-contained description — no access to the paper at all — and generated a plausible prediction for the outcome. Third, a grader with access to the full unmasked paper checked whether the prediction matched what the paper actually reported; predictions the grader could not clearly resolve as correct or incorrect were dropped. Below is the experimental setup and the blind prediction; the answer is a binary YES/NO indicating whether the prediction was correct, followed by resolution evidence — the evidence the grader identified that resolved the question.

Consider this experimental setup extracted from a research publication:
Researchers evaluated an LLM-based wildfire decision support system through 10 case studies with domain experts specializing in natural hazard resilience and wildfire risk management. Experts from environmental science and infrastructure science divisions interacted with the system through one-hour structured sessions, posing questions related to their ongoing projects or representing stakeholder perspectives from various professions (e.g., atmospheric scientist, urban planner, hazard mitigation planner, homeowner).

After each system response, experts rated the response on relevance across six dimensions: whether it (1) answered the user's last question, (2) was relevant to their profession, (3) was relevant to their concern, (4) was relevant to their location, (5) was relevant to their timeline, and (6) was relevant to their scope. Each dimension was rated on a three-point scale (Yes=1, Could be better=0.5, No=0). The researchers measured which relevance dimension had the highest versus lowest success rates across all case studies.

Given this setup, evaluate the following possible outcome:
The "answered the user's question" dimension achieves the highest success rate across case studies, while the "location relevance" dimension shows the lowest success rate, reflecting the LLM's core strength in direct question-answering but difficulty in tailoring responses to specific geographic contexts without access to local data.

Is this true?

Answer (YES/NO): NO